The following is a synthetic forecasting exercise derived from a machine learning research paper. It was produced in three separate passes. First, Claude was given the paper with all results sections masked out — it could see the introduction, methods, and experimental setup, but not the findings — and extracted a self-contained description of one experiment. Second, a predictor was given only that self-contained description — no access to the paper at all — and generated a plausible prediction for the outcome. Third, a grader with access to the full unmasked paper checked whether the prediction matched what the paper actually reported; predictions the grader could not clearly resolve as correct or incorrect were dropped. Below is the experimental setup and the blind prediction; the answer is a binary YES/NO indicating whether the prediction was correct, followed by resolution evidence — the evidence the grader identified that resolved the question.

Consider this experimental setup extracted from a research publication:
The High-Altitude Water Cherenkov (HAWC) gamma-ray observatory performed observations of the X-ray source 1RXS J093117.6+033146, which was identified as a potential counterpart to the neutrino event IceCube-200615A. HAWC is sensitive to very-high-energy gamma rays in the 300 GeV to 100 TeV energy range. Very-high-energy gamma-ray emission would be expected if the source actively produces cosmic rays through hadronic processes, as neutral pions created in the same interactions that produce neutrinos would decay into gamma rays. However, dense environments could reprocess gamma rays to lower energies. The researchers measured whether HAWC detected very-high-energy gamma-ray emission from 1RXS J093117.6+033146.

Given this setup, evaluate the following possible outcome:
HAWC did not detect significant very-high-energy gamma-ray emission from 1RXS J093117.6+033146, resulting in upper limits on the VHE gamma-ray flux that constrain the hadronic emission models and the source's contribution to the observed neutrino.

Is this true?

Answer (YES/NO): YES